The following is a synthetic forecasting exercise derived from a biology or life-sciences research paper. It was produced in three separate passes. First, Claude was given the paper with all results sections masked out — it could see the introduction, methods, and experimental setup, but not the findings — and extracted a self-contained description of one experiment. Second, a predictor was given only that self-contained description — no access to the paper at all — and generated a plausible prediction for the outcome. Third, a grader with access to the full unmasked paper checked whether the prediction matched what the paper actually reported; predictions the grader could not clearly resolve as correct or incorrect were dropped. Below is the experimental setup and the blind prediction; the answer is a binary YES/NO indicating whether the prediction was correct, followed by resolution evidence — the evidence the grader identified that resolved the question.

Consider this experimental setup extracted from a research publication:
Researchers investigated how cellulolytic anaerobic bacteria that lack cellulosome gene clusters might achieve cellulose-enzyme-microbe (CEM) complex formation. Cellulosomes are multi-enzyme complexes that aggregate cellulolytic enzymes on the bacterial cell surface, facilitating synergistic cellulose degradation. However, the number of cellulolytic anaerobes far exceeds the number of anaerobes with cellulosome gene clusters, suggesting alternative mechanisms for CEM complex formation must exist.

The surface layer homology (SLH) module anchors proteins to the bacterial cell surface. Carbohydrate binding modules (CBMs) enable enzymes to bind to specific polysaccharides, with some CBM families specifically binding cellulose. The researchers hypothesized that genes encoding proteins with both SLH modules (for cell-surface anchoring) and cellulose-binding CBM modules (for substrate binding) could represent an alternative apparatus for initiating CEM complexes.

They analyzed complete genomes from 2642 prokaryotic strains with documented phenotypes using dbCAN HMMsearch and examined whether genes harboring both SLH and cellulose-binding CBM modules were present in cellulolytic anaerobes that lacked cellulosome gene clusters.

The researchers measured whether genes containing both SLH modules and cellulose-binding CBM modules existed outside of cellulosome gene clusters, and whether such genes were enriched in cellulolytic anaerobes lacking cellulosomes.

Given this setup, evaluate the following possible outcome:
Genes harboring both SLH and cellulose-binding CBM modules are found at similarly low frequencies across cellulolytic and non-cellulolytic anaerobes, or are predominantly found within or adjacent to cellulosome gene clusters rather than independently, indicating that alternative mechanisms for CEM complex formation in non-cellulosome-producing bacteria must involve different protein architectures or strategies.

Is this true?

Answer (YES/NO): NO